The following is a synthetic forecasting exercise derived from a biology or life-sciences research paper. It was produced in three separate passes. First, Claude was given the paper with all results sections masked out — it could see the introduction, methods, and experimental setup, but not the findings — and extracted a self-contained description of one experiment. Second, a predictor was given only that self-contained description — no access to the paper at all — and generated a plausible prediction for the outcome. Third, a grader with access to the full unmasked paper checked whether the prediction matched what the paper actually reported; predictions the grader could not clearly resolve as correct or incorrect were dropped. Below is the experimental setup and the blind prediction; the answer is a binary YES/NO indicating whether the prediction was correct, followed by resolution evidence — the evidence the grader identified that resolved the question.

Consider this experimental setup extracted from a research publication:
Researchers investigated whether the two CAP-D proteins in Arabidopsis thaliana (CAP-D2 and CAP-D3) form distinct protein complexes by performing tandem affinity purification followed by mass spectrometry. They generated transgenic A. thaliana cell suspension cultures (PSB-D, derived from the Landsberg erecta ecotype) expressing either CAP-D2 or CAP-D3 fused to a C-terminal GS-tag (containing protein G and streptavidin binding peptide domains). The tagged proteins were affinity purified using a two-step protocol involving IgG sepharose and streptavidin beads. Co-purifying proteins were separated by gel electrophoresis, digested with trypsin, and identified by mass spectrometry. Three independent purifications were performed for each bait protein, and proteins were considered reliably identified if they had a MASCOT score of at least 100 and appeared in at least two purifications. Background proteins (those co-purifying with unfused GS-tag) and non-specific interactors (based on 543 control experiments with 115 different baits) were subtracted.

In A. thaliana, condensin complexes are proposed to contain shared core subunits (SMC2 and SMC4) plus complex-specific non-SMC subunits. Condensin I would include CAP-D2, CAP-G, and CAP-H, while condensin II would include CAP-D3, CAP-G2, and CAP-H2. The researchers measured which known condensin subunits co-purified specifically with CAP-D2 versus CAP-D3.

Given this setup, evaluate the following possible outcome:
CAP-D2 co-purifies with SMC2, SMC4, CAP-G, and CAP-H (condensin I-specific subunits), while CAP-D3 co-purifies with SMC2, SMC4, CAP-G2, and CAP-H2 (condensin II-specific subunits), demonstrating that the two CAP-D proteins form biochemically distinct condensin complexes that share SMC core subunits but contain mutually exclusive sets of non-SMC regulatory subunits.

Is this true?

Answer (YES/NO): YES